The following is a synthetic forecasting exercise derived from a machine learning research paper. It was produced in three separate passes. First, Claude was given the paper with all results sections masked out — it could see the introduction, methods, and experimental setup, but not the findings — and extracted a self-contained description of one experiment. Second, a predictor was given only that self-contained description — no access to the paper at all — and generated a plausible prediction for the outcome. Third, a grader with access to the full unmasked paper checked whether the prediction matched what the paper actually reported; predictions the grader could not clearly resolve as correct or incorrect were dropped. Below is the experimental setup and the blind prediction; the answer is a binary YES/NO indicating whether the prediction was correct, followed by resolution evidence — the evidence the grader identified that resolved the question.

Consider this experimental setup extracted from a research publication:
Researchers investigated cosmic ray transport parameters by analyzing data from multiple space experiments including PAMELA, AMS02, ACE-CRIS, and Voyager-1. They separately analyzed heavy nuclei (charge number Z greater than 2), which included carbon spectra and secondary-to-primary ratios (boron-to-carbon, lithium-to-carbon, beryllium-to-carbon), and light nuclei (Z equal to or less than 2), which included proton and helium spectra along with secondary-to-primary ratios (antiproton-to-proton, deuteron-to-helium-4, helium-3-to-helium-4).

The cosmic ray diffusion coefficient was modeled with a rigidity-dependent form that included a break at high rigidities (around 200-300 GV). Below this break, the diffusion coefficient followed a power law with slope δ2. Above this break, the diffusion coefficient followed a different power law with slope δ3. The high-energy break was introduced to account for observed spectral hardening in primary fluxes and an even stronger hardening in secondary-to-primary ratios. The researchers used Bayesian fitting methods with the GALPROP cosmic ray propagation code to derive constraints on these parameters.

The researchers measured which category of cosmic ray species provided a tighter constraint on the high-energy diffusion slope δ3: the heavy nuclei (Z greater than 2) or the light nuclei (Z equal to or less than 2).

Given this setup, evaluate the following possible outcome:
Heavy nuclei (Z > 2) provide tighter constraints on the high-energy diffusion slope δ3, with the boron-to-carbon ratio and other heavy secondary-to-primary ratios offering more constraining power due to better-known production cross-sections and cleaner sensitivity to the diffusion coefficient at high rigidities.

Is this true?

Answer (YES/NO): NO